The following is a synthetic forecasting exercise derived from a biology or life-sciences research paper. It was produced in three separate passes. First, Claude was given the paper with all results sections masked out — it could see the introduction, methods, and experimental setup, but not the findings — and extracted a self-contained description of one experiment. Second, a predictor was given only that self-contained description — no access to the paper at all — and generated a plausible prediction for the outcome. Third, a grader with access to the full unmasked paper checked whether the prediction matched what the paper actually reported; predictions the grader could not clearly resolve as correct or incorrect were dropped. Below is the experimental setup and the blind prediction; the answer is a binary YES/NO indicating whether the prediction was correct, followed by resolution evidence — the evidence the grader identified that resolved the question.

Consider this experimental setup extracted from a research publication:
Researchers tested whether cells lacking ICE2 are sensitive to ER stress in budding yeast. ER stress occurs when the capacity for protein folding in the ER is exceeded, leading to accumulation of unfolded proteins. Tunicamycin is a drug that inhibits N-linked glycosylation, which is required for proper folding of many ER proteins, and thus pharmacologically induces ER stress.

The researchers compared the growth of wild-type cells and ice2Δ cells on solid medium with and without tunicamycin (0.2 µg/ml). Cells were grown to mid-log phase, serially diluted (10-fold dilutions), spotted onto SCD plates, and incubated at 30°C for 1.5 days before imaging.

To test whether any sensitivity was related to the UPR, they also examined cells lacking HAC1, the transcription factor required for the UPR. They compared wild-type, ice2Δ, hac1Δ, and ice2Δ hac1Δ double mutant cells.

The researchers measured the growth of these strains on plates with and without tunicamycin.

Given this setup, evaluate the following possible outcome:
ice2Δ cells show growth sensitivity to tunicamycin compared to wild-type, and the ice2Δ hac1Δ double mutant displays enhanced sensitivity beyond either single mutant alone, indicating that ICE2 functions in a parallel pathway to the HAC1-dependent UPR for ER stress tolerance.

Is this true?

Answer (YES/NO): YES